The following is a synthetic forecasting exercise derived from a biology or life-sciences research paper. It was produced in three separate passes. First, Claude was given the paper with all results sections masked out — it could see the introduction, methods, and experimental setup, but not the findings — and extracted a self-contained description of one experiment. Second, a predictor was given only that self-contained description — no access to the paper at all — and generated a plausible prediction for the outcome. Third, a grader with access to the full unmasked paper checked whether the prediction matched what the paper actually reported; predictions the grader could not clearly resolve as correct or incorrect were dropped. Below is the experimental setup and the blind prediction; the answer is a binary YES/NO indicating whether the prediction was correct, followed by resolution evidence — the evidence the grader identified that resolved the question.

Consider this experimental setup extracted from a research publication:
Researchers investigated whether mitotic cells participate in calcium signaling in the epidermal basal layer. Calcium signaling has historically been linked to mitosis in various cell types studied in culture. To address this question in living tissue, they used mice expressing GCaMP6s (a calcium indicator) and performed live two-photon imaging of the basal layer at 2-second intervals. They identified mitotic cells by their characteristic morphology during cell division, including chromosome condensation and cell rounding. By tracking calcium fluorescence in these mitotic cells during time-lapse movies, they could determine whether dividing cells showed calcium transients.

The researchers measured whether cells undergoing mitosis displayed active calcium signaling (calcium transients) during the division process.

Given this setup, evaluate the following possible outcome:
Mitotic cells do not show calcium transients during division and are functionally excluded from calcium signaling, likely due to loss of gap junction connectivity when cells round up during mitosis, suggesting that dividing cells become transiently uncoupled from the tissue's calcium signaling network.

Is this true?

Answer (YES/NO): YES